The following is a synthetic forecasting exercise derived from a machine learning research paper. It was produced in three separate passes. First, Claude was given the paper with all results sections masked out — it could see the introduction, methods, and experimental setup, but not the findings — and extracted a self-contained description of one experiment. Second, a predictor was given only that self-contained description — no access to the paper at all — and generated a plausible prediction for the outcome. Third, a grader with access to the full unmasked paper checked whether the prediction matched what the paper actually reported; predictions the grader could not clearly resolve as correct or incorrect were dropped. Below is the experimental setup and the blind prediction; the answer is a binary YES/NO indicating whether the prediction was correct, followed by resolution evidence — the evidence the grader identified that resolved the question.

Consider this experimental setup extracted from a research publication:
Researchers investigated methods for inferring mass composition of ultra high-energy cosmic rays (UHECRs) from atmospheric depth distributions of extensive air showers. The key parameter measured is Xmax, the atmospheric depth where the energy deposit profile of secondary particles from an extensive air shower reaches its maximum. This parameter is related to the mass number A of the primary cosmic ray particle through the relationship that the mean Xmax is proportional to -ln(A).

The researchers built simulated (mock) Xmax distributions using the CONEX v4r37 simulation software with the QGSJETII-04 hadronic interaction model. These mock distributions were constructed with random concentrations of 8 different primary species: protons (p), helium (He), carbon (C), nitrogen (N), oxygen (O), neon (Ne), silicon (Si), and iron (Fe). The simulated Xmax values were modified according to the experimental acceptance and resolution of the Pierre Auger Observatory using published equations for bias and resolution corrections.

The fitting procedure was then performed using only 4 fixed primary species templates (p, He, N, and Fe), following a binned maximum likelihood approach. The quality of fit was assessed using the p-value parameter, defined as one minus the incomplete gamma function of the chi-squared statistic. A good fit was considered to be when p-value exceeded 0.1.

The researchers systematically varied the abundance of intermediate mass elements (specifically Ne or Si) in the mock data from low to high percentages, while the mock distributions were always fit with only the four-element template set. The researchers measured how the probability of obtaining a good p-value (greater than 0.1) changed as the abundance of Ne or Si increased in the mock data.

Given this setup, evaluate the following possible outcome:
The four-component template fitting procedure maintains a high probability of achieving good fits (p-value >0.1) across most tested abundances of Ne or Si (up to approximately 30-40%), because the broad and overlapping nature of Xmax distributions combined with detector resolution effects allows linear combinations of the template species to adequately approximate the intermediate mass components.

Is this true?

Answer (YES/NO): NO